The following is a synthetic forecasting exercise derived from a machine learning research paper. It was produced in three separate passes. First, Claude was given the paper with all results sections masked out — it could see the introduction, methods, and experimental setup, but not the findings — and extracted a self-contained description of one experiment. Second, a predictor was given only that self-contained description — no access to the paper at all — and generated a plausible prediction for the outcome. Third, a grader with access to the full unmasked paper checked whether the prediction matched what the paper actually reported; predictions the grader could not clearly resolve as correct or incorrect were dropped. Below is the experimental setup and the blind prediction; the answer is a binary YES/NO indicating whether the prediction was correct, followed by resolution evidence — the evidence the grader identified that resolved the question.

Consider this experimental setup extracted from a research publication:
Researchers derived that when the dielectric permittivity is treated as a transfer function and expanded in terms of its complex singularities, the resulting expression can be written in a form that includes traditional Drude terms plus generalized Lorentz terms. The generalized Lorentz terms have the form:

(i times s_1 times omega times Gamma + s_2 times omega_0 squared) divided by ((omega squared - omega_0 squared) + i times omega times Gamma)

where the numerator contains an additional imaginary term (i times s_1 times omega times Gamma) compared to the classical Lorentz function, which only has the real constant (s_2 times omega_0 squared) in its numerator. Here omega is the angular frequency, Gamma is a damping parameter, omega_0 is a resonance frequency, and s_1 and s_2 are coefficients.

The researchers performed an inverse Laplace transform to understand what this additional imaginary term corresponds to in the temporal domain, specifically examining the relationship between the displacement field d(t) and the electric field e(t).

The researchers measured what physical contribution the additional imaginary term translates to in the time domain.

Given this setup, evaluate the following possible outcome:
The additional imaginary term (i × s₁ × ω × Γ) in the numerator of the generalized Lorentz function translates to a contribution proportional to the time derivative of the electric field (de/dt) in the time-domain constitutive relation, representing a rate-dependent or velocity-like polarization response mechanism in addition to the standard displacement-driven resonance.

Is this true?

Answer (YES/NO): YES